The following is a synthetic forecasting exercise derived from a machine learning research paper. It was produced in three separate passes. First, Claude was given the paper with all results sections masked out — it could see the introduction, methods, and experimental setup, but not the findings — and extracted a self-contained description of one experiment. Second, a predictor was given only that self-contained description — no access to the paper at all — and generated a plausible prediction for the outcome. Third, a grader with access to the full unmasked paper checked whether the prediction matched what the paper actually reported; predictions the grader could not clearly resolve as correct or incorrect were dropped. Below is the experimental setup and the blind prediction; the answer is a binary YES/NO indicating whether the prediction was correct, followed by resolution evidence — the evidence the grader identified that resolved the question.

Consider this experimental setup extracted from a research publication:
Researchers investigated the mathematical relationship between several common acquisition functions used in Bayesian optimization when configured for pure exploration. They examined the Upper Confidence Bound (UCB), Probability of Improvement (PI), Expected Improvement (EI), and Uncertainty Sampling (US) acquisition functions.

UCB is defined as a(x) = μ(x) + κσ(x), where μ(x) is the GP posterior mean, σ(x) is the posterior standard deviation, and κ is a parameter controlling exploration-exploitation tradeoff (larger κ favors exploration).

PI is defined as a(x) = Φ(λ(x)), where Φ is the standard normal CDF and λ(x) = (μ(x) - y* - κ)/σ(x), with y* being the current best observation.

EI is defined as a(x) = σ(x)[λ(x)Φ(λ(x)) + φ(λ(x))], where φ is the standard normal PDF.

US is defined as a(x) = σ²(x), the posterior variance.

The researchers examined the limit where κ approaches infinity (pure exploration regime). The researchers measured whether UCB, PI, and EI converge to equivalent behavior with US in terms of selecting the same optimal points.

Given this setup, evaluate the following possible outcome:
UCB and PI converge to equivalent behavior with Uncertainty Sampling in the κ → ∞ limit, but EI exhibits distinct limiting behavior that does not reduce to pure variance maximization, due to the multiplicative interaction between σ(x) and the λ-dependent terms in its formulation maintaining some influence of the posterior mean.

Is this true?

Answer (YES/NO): NO